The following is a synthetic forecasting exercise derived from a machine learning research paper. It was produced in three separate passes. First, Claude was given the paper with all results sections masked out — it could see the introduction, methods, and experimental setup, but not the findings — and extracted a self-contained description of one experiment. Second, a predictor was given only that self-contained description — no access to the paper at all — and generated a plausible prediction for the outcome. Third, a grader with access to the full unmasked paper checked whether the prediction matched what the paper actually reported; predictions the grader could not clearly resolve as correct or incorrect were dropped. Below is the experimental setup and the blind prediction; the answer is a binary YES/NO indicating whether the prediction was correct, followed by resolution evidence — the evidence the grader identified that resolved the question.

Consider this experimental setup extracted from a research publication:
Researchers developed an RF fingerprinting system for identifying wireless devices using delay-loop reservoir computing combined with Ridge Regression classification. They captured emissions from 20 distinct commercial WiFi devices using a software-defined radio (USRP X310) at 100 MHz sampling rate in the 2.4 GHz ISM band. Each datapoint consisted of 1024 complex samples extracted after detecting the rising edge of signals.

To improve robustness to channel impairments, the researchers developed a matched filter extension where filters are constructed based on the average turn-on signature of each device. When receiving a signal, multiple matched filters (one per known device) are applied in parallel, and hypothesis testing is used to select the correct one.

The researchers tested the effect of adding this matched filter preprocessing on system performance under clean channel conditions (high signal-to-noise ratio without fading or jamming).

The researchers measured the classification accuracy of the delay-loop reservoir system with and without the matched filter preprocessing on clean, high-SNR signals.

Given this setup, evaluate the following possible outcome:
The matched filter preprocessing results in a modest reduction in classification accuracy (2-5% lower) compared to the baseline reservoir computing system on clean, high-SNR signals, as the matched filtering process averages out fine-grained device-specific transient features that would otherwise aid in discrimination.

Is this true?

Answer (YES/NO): NO